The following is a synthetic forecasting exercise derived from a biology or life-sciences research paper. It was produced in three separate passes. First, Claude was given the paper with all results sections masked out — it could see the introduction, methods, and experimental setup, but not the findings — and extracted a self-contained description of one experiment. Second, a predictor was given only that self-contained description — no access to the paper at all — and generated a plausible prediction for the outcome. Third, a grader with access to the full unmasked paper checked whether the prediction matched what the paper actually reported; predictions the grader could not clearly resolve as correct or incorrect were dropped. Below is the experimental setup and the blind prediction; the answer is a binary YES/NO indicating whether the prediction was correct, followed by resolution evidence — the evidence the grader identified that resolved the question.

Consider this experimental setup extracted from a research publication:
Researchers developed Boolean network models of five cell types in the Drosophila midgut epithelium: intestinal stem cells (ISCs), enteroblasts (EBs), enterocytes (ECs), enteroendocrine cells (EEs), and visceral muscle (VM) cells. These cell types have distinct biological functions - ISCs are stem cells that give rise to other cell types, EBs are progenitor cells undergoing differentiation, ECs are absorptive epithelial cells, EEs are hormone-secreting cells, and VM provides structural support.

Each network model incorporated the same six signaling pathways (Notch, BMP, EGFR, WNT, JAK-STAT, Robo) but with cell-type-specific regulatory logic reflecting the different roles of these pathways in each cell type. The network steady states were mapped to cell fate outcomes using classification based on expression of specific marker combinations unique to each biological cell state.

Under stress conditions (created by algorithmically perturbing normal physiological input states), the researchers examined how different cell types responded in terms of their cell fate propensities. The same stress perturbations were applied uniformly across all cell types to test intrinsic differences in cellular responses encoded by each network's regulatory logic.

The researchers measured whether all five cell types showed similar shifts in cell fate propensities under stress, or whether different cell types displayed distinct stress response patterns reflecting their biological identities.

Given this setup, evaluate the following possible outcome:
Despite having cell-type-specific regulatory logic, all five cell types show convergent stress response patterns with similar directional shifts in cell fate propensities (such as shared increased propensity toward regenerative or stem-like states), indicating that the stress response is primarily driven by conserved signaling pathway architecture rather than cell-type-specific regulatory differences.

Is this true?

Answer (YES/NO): NO